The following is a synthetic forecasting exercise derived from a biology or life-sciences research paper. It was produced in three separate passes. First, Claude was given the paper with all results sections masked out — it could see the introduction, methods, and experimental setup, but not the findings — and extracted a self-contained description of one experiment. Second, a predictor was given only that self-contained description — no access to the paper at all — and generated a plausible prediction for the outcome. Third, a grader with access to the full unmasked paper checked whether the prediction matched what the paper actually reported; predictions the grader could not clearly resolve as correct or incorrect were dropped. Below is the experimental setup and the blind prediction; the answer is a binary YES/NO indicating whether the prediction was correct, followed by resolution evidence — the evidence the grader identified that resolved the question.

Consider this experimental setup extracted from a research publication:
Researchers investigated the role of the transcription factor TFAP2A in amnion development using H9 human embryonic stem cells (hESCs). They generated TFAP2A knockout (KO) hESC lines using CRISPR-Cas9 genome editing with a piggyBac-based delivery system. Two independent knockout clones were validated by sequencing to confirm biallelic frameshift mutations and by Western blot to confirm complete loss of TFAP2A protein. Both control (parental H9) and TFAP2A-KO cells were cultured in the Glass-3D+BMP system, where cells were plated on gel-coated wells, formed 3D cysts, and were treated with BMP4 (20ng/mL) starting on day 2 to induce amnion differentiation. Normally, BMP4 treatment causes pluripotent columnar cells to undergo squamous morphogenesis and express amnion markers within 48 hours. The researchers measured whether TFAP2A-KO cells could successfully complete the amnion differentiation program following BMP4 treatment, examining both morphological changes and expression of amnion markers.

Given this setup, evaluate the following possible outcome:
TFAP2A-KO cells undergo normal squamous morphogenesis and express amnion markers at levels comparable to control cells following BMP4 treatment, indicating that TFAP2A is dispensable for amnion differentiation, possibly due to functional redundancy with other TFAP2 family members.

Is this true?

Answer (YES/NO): NO